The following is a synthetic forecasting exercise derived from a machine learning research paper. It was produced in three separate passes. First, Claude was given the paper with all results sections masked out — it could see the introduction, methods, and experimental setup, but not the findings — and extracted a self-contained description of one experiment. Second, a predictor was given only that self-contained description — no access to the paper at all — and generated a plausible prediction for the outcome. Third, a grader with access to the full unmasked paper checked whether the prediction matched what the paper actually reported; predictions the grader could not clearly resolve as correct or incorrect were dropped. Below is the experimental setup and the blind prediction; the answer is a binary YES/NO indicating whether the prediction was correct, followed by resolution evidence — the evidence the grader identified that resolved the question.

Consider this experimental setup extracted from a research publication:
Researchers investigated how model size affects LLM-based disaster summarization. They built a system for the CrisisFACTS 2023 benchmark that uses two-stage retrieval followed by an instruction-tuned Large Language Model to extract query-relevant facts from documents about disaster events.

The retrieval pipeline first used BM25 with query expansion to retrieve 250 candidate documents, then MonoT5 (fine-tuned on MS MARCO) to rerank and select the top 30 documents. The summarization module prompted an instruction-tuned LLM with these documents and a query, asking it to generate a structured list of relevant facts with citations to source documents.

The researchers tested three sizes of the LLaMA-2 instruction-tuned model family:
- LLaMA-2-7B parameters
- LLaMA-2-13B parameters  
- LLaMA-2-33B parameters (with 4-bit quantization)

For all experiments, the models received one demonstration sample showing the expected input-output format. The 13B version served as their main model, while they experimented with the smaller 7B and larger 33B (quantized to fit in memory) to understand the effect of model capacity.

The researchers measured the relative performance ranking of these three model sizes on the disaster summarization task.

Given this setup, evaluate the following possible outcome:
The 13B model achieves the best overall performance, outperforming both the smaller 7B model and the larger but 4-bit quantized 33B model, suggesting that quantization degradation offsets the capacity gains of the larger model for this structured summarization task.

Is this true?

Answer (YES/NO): NO